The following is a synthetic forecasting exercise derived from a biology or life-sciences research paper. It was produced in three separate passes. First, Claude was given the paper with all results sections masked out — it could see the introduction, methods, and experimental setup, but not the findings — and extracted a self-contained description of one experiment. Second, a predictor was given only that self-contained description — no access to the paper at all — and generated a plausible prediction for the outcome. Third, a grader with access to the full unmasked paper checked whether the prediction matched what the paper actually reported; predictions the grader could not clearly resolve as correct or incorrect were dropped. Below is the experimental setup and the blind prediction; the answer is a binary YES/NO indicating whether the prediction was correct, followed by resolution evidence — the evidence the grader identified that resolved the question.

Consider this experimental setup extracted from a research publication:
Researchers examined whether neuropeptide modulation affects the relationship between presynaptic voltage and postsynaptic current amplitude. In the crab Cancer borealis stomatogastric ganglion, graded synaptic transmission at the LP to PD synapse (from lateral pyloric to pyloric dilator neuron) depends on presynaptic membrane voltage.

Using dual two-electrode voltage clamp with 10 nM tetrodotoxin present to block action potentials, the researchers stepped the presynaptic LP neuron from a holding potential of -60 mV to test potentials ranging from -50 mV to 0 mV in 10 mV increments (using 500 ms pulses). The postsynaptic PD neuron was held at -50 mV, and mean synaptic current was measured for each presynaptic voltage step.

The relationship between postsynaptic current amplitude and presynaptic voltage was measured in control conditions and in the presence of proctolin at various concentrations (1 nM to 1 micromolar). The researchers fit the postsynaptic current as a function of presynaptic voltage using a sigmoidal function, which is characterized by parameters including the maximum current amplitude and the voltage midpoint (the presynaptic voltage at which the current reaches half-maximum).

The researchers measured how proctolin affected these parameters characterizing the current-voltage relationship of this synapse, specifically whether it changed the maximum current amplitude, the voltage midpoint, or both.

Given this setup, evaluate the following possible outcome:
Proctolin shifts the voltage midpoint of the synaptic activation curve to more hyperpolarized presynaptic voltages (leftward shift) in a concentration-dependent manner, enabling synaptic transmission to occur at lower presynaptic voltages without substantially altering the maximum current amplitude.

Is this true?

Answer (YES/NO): NO